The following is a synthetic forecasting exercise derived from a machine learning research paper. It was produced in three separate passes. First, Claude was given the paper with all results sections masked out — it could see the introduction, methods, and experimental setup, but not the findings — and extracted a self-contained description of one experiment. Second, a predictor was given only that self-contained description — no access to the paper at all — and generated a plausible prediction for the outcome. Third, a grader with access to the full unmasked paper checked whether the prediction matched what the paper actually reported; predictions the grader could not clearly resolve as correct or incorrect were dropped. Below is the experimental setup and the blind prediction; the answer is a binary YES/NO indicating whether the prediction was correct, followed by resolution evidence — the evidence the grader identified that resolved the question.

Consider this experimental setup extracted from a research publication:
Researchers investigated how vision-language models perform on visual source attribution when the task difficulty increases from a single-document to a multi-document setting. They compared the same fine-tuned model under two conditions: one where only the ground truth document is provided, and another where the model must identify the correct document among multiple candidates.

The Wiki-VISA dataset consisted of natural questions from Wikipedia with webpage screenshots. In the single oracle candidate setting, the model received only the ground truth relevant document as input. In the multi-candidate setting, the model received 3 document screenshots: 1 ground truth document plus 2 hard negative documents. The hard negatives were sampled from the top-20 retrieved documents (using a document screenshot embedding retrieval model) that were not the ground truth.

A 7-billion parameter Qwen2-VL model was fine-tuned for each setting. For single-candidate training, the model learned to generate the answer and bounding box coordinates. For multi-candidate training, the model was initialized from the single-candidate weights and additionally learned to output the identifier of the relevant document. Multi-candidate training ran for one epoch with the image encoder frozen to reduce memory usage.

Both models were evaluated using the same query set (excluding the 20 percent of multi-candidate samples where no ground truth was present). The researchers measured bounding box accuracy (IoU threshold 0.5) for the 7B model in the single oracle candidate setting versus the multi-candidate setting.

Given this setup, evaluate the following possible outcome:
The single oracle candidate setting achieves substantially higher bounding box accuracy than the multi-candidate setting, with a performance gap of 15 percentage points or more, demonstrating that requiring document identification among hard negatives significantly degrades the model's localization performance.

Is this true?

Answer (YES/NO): YES